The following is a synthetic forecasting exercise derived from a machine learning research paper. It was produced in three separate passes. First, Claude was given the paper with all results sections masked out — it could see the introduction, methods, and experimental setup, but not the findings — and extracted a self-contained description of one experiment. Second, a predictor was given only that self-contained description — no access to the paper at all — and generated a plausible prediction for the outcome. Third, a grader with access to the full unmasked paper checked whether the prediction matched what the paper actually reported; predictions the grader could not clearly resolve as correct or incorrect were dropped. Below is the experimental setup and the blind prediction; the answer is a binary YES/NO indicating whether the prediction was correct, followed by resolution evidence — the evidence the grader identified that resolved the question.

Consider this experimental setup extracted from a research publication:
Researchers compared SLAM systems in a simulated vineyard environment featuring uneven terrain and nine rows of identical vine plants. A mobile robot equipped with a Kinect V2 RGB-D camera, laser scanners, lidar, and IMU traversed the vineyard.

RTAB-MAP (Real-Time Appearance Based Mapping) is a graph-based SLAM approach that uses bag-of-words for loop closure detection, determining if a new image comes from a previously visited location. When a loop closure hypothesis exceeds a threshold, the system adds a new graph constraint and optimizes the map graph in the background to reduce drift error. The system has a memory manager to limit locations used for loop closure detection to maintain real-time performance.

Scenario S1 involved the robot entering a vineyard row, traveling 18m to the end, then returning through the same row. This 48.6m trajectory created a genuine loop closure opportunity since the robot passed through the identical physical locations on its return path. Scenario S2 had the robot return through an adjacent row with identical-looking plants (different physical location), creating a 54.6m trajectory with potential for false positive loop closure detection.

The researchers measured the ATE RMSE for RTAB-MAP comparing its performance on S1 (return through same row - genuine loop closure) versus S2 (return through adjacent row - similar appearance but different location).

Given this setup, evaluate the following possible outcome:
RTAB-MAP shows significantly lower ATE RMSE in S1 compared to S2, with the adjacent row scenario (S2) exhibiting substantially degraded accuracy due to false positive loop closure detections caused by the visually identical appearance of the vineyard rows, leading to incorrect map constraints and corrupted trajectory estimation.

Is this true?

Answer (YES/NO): NO